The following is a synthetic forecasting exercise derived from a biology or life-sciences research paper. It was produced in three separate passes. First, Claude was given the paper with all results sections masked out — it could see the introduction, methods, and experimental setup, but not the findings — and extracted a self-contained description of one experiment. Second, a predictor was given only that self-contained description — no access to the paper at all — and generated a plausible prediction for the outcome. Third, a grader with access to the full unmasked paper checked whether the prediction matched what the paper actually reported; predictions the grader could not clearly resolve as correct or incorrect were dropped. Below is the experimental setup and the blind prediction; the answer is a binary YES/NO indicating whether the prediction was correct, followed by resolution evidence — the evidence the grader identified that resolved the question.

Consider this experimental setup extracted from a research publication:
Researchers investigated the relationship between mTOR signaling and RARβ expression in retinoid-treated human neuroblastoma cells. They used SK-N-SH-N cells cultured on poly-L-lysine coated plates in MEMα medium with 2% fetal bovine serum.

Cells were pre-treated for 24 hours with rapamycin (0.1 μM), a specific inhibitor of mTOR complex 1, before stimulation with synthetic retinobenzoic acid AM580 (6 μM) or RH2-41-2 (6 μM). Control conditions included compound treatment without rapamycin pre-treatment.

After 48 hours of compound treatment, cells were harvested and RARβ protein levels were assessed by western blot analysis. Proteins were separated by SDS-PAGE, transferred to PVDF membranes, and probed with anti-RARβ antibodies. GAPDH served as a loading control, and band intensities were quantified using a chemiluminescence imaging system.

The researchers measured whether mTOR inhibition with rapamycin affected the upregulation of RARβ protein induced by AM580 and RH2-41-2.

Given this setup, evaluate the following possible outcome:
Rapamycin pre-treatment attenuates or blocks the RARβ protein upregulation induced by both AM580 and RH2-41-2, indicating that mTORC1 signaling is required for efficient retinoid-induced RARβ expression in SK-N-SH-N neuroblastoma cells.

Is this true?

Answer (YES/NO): NO